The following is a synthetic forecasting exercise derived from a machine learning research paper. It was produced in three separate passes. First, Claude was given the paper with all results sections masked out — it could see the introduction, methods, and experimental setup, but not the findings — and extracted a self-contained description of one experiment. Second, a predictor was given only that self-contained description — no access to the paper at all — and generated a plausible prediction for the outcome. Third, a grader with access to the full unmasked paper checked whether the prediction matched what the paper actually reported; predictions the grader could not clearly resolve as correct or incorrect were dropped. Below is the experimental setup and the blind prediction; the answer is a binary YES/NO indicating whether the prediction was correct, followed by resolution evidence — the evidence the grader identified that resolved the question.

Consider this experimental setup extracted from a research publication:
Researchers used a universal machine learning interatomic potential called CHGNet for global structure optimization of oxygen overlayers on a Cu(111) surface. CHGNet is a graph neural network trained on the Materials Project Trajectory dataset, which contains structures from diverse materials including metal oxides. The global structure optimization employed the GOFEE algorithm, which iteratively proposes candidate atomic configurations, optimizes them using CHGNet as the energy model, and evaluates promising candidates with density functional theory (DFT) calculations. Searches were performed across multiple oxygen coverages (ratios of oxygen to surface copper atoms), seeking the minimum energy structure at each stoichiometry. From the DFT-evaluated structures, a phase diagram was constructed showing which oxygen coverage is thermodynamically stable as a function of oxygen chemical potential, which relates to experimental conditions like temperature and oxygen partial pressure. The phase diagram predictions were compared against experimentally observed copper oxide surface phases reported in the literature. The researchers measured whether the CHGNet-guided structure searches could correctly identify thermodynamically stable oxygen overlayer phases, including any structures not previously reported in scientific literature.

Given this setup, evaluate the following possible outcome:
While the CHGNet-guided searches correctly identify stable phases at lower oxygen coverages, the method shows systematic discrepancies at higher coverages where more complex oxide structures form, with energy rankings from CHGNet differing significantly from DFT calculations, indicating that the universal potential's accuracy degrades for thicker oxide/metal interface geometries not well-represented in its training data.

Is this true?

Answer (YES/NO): NO